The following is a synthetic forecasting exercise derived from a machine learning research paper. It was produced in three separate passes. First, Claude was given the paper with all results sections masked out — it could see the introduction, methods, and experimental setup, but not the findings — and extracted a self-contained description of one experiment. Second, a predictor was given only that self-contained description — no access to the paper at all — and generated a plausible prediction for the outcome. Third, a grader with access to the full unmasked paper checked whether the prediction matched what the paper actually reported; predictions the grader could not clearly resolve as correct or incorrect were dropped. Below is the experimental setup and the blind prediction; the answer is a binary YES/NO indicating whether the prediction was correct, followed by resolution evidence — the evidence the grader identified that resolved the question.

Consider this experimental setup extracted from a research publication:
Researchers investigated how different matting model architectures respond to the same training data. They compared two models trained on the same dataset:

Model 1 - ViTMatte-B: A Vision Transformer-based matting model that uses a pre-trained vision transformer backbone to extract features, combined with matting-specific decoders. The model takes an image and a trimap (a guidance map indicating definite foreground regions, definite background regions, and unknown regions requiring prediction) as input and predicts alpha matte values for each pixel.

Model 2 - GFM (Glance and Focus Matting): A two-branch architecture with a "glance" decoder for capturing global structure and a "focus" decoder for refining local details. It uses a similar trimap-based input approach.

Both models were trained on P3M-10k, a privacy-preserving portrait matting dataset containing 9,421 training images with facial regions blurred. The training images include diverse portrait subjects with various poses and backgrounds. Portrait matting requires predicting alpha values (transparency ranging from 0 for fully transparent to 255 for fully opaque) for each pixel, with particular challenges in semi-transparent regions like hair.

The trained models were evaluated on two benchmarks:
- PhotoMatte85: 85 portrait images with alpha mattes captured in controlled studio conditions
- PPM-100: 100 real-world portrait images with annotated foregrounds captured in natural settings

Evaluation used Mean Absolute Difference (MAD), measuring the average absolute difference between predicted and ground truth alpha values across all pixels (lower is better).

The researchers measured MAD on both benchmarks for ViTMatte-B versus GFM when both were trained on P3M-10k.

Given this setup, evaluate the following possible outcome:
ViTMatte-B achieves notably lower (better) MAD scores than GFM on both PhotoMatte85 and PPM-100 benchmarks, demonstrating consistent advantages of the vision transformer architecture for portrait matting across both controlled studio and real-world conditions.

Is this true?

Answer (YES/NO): YES